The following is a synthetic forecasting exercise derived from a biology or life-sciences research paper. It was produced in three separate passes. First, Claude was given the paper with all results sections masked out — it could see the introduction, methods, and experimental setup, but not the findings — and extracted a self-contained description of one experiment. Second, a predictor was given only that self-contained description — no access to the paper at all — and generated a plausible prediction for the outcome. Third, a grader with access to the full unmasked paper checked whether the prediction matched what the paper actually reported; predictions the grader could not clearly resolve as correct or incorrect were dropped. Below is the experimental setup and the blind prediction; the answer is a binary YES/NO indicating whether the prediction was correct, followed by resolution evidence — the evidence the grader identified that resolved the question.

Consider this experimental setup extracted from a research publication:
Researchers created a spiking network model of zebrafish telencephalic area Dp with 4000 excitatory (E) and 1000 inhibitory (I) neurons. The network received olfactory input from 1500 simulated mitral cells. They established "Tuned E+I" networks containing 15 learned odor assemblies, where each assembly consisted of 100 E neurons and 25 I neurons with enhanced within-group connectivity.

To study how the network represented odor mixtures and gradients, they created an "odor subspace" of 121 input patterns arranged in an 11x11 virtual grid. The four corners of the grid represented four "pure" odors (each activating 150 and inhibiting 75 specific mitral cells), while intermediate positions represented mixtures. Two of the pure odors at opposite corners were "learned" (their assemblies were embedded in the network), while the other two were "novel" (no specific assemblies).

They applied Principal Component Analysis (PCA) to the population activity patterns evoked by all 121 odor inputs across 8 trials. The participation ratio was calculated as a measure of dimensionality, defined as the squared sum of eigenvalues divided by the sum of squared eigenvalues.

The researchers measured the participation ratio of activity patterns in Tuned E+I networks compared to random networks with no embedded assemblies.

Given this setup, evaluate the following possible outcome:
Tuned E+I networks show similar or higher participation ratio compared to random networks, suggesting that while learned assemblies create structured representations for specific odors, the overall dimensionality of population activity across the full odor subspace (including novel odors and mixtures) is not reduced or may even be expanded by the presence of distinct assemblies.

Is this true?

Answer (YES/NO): NO